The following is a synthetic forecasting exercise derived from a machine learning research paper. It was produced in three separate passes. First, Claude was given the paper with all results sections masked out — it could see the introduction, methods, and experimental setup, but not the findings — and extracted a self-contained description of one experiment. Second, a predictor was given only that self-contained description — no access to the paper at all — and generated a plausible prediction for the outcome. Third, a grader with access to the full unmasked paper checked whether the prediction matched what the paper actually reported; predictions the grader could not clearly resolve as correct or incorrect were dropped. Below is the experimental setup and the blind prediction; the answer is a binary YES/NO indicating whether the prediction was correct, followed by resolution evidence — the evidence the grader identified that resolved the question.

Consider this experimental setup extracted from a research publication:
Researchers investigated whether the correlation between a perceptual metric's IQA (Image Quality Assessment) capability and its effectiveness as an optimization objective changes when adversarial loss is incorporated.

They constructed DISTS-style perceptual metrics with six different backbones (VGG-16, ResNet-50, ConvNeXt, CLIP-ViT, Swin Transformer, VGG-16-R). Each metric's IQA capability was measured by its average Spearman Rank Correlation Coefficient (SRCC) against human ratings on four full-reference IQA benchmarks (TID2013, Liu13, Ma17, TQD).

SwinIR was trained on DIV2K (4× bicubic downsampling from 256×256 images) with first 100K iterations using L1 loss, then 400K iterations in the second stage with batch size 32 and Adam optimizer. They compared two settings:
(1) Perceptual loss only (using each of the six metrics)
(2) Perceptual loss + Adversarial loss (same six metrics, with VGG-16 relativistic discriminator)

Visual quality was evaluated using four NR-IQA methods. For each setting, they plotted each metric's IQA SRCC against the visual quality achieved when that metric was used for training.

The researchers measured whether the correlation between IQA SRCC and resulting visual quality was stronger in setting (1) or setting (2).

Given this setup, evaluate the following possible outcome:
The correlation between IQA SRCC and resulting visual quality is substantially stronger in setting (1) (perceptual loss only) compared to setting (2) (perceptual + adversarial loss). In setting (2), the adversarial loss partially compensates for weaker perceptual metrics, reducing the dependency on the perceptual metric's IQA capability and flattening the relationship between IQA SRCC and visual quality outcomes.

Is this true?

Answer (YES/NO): YES